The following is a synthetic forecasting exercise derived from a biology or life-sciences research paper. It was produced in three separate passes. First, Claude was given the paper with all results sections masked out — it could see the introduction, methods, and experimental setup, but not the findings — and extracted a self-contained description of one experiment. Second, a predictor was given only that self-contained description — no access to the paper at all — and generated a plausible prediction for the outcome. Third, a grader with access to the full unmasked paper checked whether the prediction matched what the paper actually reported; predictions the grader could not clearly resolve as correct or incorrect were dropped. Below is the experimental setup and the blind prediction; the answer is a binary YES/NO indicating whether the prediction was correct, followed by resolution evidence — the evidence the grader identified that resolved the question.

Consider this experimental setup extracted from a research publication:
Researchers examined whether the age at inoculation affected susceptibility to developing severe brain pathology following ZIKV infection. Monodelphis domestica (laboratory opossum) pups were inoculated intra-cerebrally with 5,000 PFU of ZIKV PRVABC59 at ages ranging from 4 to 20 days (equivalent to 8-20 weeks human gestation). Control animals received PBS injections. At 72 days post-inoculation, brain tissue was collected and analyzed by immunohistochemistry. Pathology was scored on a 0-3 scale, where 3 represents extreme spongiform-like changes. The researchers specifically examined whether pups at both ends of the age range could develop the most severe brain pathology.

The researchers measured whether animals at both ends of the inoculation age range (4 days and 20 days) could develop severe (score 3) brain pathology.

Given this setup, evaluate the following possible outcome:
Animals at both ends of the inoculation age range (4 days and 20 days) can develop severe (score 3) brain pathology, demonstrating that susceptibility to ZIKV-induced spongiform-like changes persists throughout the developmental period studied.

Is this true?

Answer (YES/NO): YES